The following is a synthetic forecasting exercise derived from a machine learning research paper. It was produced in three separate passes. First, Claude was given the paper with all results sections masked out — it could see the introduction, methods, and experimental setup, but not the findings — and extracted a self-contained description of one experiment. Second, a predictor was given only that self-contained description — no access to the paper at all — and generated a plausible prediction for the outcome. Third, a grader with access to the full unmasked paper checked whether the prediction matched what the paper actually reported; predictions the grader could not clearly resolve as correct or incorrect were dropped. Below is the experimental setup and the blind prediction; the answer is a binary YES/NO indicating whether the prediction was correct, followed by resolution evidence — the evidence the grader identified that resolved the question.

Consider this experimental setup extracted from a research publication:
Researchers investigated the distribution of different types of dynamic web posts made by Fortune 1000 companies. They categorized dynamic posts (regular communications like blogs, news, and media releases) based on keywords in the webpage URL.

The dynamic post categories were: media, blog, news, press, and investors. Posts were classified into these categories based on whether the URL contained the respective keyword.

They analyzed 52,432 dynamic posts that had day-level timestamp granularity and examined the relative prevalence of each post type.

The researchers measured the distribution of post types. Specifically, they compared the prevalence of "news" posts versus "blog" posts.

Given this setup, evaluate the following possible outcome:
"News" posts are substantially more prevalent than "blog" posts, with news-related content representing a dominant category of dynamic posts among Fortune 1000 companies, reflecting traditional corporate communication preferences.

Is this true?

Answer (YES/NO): YES